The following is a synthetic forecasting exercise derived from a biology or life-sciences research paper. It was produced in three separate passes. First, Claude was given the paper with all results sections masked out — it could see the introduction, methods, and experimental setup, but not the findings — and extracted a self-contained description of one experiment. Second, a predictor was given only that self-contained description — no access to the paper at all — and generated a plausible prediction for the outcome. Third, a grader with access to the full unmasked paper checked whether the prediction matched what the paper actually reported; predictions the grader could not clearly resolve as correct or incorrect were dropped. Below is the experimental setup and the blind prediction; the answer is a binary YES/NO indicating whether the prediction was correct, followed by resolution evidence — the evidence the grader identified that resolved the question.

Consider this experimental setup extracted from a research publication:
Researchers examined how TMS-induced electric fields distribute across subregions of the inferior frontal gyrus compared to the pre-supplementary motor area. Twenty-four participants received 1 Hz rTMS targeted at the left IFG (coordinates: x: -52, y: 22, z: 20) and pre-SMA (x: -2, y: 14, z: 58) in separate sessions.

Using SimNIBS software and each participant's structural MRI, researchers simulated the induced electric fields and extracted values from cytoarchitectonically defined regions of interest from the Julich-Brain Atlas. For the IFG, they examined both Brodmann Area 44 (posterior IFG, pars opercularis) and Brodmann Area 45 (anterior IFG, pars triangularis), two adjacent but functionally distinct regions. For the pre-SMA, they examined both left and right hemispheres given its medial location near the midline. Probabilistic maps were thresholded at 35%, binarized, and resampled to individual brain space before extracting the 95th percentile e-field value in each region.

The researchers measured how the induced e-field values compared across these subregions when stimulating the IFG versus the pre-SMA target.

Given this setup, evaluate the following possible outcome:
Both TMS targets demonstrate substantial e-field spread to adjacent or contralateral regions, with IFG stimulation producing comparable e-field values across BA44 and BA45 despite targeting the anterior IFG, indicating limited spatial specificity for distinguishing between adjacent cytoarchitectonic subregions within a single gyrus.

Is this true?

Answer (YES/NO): NO